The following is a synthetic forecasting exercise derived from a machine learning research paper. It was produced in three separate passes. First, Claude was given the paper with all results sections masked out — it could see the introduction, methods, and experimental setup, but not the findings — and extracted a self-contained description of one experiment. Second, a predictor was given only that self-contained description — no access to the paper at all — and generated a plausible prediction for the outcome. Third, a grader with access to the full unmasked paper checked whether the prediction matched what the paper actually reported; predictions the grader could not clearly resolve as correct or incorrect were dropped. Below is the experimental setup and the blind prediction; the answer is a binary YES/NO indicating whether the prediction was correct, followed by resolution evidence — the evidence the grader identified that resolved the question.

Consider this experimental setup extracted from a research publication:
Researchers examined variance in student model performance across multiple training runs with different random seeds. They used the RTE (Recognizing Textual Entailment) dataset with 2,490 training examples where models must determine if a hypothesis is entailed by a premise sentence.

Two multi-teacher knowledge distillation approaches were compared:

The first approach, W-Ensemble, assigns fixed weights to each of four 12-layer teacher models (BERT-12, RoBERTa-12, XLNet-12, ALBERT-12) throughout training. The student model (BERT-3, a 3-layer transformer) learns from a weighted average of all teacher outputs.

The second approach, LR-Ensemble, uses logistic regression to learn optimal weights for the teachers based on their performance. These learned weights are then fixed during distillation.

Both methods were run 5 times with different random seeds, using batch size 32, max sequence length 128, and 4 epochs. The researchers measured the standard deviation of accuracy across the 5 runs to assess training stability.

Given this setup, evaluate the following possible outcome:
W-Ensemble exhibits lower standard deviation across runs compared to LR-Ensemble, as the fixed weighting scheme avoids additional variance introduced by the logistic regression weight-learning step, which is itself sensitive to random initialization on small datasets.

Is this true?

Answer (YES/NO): YES